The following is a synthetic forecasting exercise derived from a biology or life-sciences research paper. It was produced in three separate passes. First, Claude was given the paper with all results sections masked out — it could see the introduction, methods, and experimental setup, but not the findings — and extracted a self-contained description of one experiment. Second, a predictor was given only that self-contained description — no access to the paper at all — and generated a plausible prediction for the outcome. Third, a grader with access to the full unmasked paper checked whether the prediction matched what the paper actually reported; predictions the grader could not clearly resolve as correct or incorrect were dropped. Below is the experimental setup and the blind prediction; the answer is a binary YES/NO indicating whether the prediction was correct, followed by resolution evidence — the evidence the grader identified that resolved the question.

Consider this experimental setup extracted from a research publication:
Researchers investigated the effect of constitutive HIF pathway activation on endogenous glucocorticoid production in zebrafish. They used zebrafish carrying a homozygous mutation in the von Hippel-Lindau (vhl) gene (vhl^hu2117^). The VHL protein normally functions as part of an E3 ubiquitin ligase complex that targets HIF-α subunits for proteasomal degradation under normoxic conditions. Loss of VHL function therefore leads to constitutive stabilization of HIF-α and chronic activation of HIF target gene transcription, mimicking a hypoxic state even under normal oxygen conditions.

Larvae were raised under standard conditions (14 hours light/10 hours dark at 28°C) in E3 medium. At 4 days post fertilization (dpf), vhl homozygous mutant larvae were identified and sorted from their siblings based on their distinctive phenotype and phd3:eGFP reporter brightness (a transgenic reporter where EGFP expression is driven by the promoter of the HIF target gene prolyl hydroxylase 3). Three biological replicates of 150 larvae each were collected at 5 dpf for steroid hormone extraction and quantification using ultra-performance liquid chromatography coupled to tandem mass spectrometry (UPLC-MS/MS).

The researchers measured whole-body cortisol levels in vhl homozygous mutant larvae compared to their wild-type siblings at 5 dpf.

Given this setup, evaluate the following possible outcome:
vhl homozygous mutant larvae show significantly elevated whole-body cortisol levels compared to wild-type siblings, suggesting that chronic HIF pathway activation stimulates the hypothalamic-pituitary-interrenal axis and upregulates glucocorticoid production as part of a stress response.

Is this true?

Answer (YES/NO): NO